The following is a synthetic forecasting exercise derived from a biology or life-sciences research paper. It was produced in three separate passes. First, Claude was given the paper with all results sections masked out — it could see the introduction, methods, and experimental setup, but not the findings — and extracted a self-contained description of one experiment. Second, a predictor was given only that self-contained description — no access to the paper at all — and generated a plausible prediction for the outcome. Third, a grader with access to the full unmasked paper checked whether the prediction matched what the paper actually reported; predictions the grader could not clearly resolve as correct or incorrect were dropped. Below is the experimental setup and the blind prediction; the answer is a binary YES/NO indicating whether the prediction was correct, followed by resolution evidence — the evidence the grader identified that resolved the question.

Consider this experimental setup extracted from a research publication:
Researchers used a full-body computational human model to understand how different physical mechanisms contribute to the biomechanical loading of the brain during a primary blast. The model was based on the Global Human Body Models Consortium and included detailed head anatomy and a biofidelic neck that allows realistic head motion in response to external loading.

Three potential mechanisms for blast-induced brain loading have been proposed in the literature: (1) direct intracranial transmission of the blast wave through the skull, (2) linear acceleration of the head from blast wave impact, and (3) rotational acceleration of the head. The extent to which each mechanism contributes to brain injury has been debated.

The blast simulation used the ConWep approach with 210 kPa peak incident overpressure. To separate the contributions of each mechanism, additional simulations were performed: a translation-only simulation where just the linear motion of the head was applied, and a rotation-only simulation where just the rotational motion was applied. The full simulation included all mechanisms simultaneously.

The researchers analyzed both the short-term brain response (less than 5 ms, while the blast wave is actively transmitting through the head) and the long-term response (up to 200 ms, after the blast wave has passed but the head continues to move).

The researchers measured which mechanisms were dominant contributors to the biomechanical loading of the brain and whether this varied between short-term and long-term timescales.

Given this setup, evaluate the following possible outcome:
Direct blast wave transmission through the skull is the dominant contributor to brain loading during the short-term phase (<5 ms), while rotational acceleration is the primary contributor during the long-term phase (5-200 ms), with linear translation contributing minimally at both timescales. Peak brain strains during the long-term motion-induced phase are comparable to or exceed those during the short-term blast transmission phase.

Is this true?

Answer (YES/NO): NO